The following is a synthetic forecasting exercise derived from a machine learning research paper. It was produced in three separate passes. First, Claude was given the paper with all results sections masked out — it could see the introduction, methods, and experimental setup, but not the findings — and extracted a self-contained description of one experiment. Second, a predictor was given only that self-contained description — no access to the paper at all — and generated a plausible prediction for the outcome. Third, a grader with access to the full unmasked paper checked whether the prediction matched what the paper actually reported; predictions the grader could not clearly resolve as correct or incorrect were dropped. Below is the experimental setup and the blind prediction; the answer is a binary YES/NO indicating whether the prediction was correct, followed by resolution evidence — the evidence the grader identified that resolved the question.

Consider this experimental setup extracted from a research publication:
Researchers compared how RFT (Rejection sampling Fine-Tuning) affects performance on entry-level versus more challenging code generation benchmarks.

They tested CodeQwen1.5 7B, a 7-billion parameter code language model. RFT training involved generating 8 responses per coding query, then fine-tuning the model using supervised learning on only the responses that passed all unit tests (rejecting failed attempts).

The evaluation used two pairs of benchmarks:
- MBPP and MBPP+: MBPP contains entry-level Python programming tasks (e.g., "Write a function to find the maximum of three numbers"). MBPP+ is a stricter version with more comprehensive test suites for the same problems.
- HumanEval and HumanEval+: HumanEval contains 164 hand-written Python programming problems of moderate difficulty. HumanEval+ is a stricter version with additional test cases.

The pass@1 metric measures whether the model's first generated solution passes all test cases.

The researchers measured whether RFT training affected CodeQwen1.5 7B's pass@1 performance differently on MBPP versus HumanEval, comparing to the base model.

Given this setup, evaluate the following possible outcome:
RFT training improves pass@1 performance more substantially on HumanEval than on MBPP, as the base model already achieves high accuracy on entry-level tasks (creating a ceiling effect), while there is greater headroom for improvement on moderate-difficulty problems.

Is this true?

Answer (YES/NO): NO